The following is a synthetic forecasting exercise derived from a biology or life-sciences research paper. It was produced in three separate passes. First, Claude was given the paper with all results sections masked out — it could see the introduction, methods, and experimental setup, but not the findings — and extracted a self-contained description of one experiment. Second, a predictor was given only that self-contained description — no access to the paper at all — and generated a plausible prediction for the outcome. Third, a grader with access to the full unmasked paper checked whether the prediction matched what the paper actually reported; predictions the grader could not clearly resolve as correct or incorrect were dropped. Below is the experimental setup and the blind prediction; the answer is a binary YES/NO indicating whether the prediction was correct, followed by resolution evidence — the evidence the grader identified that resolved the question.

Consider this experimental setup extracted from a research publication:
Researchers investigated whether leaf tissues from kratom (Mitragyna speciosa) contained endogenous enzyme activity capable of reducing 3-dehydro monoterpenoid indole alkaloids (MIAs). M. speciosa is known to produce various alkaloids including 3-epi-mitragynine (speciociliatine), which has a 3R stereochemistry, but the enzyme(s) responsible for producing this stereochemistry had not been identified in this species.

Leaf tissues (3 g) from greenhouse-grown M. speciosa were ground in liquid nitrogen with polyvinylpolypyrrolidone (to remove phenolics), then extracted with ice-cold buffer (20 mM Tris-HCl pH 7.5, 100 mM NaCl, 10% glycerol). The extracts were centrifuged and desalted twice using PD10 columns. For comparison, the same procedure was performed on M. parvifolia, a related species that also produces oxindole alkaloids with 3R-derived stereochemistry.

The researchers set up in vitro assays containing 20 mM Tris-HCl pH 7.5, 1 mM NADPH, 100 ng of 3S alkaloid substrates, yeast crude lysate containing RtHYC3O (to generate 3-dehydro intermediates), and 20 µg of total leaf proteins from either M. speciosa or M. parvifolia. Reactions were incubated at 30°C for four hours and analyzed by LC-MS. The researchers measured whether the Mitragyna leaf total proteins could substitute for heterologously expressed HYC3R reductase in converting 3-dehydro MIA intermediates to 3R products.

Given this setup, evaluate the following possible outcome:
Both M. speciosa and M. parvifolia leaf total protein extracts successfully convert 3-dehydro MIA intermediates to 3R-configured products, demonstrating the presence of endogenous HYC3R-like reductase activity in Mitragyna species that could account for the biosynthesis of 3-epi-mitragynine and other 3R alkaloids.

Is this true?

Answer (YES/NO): YES